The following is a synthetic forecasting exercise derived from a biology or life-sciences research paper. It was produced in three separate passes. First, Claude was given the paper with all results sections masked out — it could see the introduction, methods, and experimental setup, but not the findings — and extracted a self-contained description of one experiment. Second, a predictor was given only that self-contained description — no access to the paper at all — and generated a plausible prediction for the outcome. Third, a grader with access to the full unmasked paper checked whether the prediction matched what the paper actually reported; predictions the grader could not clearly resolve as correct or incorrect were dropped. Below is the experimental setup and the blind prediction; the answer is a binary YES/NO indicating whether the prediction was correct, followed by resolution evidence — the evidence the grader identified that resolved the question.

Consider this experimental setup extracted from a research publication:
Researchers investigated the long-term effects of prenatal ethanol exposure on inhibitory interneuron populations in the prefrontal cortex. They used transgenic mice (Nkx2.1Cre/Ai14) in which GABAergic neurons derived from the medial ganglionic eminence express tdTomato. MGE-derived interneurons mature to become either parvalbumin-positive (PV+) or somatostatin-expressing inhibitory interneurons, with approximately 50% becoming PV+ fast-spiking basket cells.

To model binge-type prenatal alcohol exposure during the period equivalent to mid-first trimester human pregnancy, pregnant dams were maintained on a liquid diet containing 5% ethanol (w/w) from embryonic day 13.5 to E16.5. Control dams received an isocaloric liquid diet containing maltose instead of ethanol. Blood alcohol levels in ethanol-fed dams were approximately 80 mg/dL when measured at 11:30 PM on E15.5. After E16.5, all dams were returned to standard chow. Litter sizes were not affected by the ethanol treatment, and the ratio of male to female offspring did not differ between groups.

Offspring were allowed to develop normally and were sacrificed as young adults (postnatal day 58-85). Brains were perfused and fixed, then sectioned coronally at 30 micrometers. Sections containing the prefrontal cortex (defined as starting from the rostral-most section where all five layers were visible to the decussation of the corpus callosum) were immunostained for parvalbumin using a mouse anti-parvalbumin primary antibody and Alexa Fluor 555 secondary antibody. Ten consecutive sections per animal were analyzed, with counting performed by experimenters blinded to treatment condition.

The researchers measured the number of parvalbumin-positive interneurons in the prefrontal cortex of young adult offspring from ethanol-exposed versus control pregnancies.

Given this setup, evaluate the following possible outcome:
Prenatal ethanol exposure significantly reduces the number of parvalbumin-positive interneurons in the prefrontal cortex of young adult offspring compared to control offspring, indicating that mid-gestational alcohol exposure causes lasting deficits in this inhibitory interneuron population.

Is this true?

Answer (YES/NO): NO